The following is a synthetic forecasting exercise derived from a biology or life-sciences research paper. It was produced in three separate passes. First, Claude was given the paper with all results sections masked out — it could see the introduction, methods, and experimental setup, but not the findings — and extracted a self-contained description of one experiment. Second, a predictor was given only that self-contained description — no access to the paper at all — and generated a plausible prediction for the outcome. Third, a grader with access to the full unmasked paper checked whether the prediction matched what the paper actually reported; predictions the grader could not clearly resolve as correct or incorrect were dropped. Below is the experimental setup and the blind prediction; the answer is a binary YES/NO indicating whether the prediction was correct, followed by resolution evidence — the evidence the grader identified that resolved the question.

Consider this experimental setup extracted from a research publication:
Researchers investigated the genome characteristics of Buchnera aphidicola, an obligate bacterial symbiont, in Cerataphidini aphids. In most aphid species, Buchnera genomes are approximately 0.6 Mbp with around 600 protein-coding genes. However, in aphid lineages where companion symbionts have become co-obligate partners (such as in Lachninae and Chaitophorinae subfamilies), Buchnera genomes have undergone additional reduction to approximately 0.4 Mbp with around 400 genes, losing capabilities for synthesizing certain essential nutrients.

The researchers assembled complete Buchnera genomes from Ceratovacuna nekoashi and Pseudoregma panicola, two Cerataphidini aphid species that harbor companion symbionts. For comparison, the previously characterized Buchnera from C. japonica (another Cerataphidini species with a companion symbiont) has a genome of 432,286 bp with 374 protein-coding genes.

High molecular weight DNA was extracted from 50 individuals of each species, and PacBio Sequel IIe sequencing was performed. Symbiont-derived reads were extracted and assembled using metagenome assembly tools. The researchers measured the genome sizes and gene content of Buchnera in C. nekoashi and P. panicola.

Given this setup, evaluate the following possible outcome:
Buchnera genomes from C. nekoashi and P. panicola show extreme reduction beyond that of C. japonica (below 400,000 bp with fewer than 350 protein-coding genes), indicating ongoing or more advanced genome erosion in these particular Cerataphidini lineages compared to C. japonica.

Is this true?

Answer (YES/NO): NO